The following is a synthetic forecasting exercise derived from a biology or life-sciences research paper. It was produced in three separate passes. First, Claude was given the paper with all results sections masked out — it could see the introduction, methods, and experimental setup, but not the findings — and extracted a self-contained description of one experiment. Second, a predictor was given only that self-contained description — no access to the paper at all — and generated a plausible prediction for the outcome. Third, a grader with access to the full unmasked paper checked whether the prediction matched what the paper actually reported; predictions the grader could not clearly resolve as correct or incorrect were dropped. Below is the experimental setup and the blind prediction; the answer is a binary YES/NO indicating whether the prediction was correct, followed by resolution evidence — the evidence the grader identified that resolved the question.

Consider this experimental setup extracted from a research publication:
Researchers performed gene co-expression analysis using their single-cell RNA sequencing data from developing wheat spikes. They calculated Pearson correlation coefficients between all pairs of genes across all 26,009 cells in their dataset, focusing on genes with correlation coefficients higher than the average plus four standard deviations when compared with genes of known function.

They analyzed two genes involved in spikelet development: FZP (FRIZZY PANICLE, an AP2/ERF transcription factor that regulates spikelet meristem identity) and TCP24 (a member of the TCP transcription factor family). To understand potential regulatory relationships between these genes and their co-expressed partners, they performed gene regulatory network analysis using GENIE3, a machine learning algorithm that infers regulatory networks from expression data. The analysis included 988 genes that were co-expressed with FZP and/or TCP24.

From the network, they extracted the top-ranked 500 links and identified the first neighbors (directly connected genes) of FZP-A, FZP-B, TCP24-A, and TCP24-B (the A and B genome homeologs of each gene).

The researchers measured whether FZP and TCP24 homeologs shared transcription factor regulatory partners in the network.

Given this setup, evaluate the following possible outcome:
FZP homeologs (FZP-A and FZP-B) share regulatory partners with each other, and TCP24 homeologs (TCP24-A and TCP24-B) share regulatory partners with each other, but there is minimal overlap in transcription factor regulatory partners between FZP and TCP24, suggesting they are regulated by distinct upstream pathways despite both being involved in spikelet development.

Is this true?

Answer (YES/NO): NO